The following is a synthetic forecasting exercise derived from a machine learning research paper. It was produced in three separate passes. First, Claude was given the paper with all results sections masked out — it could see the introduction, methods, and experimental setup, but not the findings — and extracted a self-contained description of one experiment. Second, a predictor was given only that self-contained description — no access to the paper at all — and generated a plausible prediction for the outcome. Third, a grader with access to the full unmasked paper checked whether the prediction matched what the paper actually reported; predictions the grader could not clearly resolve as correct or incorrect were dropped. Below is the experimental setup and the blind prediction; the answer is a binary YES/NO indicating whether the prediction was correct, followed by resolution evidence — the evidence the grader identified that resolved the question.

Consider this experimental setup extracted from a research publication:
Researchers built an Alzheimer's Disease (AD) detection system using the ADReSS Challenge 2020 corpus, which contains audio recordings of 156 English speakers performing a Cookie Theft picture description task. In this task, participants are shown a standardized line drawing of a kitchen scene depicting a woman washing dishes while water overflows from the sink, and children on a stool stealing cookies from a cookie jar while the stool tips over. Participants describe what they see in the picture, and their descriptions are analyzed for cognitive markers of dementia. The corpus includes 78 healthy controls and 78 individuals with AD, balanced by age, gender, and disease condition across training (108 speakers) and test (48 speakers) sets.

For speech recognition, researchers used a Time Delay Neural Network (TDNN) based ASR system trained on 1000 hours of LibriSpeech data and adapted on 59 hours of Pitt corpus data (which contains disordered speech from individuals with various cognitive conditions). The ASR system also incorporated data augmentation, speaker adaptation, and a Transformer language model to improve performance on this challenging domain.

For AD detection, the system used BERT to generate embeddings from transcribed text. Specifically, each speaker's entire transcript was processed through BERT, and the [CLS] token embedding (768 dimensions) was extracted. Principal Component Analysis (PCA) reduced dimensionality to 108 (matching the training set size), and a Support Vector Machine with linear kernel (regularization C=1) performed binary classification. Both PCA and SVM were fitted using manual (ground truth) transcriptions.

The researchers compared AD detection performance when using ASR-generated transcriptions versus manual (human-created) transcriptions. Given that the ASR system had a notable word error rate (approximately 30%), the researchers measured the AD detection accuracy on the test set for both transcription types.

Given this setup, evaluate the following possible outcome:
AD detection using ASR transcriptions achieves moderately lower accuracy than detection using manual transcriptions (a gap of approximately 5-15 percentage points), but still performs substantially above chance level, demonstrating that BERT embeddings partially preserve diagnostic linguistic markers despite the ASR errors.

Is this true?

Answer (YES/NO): NO